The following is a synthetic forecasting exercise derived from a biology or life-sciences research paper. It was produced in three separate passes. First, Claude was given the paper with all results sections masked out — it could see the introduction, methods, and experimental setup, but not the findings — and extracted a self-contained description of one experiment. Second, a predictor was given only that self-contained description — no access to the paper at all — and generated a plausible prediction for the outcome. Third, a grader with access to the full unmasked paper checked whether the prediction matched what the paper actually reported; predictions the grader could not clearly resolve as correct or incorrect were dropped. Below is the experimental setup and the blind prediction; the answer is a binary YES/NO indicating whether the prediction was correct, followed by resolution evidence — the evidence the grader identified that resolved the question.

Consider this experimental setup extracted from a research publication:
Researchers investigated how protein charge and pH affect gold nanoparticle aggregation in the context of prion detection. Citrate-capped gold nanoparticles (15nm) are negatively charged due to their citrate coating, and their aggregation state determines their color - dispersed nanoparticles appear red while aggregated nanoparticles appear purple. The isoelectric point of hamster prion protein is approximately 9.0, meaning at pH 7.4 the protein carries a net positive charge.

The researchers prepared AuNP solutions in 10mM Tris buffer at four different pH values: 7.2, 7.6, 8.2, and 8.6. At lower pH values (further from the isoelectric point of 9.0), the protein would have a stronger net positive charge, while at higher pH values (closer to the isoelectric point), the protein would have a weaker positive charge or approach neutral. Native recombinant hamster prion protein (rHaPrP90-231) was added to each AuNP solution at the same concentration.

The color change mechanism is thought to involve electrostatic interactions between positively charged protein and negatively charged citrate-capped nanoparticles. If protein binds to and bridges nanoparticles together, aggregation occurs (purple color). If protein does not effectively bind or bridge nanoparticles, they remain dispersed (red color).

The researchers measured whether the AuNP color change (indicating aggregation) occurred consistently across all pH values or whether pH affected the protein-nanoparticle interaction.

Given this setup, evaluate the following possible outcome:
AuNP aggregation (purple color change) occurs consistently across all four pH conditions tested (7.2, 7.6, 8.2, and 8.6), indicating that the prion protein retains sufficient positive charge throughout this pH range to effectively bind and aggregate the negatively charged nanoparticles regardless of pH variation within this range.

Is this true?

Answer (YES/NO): NO